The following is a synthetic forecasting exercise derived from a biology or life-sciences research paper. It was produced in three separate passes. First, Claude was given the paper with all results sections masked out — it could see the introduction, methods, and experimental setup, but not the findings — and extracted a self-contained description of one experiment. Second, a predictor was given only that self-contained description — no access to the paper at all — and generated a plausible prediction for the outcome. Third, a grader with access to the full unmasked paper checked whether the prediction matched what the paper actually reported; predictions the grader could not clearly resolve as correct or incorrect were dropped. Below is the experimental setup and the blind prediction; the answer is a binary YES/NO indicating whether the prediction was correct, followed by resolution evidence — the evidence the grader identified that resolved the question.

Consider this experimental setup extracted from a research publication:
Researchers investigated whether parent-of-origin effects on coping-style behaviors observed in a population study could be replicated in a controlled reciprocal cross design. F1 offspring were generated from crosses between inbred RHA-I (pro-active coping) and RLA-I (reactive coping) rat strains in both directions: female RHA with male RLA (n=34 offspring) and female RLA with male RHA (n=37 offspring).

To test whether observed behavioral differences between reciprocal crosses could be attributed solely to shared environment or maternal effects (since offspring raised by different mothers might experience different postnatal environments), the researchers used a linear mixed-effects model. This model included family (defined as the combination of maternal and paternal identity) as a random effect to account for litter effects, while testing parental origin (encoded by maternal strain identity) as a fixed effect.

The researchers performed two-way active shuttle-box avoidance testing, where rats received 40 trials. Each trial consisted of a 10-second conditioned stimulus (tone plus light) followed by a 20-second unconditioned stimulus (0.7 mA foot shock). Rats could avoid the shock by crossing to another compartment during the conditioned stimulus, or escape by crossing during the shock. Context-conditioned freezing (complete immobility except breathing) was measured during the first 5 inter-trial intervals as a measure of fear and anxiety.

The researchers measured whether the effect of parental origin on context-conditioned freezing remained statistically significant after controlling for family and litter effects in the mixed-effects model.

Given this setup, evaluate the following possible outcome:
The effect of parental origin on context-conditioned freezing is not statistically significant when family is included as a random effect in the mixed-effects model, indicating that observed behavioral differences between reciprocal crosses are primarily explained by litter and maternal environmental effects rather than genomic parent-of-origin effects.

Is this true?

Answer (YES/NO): YES